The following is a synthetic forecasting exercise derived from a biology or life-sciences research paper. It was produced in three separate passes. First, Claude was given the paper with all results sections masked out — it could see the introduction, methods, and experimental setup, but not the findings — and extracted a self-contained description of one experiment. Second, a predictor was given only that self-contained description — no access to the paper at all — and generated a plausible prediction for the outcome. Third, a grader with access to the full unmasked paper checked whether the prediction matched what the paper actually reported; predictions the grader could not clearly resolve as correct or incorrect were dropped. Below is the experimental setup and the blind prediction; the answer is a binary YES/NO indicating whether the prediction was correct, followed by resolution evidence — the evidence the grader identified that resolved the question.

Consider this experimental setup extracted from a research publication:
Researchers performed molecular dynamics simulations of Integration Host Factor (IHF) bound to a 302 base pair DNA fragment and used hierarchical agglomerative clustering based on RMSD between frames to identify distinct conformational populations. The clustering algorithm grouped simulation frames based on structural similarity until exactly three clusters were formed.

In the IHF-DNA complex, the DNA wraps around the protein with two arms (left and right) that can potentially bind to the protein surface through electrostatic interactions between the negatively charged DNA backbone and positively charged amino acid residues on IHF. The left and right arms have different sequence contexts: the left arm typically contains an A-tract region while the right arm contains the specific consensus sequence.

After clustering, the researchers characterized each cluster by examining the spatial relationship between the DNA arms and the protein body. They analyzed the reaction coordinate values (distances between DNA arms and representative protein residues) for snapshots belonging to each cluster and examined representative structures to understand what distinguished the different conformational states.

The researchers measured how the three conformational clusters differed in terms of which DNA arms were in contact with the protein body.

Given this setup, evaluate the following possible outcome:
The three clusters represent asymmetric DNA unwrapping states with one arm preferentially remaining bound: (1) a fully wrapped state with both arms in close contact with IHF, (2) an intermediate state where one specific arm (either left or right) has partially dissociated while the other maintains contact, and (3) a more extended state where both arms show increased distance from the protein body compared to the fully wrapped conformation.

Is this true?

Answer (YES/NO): NO